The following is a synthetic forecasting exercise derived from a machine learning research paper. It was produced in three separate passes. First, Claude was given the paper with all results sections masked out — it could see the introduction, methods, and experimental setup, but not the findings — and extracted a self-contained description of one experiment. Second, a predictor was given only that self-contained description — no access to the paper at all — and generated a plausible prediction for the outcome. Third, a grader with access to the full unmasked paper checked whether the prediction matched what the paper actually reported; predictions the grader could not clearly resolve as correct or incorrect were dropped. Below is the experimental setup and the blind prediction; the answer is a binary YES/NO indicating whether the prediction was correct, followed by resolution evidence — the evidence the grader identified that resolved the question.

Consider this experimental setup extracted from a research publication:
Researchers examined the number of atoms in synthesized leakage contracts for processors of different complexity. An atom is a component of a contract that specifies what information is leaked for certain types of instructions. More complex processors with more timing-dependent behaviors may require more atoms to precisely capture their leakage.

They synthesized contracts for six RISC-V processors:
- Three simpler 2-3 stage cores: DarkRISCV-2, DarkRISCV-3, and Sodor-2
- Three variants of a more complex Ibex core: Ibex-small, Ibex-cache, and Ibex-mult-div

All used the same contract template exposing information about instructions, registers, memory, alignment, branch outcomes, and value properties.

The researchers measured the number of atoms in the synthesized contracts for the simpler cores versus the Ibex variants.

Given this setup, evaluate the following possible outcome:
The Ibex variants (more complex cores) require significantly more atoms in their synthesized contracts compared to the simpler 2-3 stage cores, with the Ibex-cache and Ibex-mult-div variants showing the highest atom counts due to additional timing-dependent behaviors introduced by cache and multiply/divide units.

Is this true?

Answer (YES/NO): NO